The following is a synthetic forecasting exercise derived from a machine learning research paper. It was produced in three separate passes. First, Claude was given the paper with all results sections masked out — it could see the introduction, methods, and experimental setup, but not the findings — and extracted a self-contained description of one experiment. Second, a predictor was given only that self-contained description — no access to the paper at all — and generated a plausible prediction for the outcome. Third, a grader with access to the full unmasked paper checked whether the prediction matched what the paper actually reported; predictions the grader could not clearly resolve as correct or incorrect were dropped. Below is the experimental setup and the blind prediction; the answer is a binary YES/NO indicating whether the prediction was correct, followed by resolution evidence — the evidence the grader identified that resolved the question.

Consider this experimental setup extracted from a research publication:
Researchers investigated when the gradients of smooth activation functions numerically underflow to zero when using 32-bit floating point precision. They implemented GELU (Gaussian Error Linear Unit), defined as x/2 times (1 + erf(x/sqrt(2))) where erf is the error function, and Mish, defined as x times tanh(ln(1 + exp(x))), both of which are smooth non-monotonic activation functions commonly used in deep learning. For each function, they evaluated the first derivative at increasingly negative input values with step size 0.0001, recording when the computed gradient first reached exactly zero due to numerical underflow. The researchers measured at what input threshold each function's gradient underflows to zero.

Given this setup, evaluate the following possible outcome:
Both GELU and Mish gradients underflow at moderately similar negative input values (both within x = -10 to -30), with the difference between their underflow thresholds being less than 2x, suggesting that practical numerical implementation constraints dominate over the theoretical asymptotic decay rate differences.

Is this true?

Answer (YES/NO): NO